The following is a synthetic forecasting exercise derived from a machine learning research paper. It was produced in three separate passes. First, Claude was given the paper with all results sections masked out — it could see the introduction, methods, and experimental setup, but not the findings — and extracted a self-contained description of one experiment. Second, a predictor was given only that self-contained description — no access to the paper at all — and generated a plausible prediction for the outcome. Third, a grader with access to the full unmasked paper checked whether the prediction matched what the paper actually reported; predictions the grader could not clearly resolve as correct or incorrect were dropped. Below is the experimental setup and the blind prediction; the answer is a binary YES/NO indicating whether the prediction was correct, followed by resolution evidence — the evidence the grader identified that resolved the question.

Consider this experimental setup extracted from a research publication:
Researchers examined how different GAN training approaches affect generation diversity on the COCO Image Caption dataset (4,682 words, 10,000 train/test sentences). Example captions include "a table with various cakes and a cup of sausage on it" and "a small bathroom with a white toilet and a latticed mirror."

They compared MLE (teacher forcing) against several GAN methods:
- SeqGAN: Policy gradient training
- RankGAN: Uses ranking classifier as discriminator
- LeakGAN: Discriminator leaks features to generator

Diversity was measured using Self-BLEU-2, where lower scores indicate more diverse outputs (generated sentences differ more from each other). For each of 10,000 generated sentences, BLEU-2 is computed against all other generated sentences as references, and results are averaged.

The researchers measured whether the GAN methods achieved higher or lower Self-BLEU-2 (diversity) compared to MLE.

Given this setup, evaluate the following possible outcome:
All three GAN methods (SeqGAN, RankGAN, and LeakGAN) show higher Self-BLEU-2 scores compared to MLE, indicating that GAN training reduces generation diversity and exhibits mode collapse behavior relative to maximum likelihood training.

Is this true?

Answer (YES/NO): YES